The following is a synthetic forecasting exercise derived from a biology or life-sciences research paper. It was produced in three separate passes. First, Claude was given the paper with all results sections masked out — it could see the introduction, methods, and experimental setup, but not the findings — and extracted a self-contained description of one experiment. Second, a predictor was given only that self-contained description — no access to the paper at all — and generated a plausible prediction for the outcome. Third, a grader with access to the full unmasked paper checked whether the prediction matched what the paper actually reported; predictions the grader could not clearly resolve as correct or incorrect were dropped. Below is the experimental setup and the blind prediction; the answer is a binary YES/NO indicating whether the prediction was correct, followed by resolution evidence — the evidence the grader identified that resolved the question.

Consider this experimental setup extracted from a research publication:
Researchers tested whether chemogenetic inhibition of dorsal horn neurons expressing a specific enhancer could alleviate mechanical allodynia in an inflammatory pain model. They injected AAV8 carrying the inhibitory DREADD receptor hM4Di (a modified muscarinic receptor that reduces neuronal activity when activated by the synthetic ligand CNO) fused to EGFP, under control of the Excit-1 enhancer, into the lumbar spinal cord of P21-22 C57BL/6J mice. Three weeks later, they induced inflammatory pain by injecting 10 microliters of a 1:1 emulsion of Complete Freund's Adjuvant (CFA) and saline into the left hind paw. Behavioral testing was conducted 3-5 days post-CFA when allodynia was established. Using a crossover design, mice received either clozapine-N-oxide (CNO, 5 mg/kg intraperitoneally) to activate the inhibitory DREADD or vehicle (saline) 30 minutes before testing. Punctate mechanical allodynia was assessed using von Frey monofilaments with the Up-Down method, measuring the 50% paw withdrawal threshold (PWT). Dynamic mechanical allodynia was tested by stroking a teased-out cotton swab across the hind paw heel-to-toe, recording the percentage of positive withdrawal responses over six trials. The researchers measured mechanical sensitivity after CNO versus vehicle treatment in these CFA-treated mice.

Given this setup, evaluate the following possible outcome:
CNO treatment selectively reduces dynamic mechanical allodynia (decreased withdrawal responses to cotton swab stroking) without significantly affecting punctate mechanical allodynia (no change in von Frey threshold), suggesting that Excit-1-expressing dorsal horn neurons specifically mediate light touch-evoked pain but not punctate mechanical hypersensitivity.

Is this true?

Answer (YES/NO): NO